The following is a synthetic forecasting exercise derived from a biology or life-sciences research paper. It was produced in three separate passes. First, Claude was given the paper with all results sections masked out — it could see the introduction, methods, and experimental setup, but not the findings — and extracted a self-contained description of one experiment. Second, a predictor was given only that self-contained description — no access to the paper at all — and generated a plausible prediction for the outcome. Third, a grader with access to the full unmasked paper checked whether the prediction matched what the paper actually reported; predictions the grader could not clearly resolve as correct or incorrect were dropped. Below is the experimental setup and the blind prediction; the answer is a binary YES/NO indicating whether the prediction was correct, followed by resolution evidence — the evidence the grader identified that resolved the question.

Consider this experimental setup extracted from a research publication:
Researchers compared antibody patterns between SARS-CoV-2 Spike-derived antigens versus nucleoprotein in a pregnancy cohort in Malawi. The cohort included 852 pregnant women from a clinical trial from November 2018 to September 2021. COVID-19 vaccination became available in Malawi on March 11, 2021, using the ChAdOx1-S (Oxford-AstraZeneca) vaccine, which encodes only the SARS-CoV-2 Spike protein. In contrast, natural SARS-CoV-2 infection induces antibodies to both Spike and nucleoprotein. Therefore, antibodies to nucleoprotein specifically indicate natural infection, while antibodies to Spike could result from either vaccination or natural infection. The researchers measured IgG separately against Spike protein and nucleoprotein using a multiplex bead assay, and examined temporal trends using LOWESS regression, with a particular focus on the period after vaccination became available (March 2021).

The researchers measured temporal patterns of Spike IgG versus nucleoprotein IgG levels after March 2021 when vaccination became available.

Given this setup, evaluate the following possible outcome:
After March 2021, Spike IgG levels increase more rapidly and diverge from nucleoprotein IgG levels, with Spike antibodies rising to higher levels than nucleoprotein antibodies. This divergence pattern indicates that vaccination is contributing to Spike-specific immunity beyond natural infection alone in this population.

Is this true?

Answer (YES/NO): NO